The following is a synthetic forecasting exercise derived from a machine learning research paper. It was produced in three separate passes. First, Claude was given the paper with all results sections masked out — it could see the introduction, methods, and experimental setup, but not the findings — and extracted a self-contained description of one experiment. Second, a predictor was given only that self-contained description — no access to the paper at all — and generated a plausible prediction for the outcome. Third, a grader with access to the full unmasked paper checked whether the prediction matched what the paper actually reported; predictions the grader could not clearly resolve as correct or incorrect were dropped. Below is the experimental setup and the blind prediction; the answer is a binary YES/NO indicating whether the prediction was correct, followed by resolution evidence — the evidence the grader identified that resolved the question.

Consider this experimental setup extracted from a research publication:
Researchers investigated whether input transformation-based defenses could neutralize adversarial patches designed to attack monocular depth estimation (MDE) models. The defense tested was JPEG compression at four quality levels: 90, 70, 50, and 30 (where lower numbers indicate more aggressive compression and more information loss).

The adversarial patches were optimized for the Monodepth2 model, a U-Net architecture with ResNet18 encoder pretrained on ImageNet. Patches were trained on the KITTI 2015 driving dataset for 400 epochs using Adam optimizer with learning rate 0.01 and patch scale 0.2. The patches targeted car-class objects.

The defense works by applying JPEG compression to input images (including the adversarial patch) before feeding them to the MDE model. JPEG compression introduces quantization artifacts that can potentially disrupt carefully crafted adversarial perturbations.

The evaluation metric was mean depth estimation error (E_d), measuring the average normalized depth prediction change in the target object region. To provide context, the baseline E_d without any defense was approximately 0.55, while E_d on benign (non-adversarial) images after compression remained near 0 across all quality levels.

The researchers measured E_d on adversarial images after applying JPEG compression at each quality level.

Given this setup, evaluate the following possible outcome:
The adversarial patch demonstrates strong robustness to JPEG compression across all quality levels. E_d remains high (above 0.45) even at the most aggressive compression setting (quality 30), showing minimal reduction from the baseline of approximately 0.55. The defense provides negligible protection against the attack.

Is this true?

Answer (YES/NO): NO